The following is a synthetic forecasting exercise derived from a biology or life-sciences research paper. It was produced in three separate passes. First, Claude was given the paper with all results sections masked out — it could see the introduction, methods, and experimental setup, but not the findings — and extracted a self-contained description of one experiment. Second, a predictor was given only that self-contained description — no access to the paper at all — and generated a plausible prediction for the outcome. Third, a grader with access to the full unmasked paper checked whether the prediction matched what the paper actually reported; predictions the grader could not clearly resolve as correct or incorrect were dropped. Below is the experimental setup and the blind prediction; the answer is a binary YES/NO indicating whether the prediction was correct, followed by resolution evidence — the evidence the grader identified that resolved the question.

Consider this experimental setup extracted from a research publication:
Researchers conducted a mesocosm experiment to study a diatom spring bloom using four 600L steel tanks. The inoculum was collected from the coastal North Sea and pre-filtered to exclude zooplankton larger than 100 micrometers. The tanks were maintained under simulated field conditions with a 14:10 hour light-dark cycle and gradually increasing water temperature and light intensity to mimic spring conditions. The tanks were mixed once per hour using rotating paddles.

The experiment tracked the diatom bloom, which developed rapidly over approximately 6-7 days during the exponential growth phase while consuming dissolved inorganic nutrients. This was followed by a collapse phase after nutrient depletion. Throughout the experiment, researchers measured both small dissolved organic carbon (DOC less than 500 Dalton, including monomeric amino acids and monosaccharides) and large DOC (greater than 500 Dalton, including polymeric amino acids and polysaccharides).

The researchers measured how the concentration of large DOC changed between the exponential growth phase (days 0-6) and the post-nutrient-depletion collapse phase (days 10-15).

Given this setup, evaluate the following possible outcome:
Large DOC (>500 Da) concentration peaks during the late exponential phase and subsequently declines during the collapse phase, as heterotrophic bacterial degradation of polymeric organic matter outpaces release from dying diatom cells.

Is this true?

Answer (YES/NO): NO